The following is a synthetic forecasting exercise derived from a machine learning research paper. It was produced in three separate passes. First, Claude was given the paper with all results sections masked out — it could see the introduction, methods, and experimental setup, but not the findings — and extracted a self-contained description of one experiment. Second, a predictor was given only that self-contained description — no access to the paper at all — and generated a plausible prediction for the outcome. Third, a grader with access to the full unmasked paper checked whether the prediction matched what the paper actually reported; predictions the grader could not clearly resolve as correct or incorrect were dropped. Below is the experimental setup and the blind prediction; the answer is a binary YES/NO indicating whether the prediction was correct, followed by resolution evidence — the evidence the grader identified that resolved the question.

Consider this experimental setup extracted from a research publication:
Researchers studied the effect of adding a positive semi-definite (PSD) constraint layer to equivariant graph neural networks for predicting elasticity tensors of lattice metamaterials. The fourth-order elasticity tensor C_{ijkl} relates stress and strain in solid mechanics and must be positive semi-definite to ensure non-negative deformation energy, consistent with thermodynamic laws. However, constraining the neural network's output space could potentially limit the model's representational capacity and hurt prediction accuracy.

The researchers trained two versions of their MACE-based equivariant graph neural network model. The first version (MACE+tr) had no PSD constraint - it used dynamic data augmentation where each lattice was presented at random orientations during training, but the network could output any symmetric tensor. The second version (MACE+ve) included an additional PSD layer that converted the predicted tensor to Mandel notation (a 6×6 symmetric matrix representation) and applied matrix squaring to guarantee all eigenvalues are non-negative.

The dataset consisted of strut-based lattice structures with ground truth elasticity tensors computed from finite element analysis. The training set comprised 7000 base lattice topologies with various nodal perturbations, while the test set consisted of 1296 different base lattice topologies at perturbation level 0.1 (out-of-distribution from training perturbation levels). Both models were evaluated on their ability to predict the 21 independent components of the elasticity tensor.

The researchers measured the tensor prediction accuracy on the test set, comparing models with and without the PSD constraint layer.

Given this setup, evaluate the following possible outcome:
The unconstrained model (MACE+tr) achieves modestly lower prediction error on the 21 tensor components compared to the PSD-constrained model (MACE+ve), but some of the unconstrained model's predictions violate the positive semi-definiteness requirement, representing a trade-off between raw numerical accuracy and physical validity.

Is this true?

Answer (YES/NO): YES